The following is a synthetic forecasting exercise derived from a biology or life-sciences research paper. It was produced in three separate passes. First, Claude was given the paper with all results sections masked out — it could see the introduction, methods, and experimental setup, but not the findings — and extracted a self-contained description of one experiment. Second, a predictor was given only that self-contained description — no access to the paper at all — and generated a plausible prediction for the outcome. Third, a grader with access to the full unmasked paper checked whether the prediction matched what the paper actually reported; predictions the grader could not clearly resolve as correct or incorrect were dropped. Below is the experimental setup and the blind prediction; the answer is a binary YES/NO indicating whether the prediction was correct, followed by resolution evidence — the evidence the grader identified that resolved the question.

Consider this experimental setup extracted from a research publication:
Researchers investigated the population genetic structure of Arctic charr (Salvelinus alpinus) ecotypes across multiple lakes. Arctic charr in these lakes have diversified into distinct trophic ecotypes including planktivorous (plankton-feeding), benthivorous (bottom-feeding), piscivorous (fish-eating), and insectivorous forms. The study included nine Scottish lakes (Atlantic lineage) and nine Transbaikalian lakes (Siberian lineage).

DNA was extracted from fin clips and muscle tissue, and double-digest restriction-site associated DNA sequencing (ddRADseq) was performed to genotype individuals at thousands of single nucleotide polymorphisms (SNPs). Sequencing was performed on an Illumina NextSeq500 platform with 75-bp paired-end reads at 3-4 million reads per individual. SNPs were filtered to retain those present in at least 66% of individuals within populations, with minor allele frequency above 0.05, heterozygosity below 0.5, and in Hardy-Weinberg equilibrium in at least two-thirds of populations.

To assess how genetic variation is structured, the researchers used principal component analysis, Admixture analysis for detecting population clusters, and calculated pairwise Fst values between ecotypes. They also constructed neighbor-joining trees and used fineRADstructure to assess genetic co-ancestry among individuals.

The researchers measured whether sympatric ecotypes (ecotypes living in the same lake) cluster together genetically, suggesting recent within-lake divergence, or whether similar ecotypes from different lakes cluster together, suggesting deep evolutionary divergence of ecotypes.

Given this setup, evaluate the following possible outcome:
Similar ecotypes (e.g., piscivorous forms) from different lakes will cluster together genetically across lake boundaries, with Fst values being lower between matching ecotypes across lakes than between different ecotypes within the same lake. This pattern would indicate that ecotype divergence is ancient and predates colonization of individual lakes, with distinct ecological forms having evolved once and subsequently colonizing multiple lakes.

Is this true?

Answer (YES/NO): NO